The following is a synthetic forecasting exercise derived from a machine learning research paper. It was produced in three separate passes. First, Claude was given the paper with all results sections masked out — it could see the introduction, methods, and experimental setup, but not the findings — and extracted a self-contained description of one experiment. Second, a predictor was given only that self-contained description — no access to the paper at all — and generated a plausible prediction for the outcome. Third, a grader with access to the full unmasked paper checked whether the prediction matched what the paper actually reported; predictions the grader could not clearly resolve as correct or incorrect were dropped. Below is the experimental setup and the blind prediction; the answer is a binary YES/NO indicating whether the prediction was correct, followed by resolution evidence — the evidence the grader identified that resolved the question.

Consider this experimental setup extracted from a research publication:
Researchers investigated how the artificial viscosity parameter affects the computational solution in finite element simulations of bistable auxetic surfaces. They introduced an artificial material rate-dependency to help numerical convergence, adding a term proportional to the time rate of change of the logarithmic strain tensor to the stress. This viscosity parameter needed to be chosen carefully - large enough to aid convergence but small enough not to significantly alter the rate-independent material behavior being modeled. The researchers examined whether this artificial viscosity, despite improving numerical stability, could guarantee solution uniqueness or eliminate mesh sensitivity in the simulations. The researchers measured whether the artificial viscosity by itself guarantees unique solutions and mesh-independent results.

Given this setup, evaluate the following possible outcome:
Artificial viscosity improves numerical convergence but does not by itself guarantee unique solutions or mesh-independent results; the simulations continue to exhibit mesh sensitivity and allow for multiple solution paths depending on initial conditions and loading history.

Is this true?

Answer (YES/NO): YES